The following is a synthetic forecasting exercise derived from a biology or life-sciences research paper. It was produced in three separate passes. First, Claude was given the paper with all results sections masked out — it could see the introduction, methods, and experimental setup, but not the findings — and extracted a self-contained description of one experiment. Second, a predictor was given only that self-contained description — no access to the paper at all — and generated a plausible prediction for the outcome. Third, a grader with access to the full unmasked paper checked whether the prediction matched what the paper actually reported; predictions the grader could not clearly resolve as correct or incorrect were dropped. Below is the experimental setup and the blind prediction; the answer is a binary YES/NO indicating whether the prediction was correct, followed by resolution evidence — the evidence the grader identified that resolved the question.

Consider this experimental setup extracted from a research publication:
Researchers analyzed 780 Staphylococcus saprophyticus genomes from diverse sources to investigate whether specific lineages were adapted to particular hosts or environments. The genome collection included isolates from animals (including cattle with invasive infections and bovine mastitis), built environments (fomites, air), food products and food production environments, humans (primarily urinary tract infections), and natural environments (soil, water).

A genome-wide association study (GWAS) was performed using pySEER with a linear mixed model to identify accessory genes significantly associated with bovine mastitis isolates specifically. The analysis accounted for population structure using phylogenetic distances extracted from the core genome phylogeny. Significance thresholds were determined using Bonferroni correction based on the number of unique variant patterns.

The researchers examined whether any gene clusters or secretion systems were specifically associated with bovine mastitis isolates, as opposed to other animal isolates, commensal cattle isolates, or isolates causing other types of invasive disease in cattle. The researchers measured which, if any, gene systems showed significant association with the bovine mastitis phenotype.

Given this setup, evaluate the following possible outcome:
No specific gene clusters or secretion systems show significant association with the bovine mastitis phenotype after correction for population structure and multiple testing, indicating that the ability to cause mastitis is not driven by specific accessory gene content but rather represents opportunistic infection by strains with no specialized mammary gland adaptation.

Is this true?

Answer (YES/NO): NO